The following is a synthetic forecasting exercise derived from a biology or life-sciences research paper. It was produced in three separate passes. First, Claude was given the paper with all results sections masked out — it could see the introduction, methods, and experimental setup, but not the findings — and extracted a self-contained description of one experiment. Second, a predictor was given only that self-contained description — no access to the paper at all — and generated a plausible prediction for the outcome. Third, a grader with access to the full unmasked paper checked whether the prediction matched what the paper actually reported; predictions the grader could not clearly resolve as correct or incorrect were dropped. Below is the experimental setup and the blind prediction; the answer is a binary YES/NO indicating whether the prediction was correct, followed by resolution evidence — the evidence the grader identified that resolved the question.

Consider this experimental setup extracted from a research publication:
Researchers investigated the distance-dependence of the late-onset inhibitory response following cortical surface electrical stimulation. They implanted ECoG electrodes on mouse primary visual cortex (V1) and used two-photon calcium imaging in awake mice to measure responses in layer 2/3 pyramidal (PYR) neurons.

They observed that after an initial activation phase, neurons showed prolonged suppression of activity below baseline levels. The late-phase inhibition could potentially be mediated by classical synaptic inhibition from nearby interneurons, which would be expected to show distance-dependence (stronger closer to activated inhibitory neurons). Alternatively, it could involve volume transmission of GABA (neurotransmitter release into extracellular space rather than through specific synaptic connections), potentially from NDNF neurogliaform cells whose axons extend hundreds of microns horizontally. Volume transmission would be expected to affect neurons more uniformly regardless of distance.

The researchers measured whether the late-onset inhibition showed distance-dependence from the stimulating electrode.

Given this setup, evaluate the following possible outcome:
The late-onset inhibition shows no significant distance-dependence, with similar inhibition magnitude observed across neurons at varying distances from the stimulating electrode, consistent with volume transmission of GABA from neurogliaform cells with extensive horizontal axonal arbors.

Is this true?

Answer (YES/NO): YES